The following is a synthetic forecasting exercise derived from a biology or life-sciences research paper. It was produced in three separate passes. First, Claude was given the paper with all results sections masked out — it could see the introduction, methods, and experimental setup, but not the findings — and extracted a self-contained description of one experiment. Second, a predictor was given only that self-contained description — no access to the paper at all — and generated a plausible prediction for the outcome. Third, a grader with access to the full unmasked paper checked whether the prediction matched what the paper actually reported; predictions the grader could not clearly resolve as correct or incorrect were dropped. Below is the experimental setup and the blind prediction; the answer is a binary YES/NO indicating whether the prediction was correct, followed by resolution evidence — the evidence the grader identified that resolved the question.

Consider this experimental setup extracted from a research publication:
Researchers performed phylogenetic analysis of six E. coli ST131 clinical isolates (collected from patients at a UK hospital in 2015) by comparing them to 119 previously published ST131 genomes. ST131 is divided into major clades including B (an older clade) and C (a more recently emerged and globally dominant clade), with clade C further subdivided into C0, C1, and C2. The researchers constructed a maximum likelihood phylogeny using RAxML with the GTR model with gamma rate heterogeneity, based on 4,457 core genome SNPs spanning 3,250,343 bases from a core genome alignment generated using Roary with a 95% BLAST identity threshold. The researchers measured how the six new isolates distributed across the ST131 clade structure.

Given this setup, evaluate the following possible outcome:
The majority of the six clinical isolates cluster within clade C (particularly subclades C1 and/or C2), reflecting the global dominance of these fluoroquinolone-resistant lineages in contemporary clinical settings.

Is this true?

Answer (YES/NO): YES